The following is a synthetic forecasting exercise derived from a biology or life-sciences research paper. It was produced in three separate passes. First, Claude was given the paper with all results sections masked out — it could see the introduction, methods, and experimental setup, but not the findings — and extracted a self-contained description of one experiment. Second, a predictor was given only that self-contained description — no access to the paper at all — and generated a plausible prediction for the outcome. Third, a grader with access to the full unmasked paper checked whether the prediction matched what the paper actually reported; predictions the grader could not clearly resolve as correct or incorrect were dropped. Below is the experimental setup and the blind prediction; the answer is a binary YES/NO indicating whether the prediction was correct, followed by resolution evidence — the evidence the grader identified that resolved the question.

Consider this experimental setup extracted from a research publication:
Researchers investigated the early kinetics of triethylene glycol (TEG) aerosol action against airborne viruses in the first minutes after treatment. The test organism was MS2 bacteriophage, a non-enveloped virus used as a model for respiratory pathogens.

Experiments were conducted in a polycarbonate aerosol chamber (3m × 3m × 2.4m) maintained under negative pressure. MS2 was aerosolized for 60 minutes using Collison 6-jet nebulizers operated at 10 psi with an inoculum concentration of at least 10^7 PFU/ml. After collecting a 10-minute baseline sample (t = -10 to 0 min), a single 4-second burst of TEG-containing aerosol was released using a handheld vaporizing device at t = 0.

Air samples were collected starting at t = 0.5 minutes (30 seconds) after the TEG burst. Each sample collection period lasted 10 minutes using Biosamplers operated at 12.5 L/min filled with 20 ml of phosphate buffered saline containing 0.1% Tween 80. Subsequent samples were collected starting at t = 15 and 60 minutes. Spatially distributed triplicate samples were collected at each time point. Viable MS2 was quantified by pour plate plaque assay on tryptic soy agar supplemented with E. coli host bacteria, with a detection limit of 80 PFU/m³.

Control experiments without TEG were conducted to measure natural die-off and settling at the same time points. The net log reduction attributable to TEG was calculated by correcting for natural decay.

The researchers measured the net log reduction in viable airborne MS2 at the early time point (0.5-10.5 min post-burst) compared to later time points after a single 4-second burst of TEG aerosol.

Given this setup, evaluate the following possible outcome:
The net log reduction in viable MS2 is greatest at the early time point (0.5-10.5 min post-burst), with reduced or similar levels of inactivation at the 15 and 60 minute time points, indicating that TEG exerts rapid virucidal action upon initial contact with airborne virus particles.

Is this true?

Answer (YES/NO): NO